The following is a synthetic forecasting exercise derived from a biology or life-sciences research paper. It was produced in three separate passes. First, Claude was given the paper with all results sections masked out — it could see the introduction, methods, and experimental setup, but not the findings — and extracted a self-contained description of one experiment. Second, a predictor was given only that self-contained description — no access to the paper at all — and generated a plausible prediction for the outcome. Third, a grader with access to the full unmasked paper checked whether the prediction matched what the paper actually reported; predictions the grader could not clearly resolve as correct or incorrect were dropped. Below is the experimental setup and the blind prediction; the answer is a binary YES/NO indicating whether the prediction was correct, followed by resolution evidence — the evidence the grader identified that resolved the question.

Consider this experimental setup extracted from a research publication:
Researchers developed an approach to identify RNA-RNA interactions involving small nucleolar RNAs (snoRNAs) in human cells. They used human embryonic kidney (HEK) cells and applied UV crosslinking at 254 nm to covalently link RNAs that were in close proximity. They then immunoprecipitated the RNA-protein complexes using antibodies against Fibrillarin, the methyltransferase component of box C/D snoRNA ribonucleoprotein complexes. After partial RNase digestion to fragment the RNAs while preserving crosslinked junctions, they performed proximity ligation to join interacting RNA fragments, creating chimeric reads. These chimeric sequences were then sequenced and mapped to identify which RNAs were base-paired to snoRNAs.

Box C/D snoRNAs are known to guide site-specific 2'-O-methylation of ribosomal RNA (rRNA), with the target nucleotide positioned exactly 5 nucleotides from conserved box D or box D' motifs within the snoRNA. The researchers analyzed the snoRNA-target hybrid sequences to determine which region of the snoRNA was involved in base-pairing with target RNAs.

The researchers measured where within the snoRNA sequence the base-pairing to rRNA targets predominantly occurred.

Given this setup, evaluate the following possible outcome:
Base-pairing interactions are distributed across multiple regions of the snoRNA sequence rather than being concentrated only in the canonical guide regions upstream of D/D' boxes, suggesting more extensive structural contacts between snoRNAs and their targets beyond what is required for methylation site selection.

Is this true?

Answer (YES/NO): YES